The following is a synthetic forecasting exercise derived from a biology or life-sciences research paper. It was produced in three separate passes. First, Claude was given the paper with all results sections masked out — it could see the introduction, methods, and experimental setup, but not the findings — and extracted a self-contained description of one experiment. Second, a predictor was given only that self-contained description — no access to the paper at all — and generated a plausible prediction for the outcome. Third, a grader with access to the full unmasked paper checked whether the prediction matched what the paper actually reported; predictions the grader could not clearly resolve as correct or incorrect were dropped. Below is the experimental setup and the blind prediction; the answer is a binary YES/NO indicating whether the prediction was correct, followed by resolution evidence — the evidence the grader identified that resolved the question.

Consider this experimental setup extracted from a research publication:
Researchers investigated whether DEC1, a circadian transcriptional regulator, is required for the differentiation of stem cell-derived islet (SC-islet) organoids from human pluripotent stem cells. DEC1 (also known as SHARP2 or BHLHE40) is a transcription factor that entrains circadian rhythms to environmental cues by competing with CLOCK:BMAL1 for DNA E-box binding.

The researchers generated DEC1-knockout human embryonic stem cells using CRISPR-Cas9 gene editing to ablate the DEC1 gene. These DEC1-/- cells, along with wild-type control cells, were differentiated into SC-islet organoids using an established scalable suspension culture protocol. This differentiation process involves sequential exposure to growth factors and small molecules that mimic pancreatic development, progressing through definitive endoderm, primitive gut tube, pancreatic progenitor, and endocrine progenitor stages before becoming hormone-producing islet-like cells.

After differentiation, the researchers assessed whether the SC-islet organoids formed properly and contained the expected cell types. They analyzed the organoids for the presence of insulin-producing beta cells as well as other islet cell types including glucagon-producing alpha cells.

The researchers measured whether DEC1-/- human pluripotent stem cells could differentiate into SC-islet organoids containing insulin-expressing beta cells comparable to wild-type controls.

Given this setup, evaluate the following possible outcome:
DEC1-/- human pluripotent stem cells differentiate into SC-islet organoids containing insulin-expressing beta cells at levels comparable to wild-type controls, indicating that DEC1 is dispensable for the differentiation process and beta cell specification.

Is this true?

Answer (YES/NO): YES